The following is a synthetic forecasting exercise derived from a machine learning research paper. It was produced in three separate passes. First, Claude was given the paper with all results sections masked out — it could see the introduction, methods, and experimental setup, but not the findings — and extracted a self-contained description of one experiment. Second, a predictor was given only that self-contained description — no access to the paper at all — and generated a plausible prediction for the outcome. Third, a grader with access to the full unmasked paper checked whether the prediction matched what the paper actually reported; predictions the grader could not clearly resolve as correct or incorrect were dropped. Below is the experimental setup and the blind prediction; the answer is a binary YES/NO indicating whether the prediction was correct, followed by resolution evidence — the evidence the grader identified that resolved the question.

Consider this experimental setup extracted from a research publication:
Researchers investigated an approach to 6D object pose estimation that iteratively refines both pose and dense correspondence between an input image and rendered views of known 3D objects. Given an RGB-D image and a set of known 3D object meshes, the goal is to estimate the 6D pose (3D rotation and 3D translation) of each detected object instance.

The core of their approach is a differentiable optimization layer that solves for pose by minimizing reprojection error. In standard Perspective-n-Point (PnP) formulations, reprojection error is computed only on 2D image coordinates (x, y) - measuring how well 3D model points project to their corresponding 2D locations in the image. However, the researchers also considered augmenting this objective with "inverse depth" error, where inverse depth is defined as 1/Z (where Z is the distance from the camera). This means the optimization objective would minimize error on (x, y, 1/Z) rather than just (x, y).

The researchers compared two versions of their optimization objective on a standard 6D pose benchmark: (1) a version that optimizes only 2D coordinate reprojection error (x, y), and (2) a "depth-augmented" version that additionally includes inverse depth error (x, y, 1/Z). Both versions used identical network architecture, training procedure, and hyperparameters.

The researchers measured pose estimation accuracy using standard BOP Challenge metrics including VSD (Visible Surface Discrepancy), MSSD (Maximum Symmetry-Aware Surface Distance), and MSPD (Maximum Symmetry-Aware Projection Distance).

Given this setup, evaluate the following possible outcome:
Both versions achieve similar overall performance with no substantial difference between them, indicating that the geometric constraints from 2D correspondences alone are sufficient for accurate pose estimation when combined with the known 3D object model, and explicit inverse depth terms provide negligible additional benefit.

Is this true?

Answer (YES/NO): NO